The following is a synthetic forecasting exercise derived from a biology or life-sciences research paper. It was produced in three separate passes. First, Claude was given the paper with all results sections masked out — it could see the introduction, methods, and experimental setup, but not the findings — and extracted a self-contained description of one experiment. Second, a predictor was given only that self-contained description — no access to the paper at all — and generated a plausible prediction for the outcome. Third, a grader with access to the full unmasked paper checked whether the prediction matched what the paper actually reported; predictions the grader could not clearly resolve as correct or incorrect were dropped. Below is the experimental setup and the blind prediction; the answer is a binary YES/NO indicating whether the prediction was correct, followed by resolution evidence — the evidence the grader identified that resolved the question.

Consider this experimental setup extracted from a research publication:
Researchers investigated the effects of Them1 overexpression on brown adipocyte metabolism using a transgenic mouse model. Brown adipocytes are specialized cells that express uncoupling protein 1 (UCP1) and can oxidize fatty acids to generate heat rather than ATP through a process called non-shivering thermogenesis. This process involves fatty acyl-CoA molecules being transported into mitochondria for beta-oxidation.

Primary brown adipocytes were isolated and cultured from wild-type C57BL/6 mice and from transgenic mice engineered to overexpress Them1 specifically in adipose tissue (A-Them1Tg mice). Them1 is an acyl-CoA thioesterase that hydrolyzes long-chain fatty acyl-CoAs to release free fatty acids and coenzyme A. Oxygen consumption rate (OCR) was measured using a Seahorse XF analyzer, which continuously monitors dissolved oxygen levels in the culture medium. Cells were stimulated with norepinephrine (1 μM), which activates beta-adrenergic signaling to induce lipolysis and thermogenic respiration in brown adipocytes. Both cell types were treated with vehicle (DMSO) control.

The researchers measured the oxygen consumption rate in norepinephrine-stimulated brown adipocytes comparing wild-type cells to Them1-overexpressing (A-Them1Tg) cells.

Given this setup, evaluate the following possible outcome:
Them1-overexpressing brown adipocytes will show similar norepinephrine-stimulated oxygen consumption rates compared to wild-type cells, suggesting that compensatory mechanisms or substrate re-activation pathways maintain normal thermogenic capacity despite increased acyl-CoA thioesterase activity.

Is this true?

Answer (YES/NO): NO